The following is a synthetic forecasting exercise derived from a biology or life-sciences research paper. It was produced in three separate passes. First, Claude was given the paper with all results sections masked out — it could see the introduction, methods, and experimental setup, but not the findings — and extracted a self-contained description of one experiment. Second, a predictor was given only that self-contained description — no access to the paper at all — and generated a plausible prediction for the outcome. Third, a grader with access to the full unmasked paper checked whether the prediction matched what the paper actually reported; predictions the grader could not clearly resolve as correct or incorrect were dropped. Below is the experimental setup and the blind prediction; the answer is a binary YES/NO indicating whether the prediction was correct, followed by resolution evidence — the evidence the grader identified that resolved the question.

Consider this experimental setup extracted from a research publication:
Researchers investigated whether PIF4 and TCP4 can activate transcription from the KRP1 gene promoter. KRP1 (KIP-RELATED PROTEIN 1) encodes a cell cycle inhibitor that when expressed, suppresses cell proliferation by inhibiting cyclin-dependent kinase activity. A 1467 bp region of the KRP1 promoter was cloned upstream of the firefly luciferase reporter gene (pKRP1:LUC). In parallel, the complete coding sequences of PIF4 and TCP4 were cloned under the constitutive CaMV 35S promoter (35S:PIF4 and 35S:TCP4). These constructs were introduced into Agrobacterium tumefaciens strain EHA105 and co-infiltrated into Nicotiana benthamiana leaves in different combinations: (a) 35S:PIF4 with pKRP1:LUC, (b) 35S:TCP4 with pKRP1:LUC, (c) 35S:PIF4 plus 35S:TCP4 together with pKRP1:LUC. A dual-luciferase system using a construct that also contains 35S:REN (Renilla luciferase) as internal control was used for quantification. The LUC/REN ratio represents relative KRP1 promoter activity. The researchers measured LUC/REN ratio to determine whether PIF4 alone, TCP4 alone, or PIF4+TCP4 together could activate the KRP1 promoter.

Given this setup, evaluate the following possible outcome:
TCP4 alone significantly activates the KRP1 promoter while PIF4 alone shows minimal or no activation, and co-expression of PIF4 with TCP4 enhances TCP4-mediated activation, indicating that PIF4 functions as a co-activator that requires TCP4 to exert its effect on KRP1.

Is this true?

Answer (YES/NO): NO